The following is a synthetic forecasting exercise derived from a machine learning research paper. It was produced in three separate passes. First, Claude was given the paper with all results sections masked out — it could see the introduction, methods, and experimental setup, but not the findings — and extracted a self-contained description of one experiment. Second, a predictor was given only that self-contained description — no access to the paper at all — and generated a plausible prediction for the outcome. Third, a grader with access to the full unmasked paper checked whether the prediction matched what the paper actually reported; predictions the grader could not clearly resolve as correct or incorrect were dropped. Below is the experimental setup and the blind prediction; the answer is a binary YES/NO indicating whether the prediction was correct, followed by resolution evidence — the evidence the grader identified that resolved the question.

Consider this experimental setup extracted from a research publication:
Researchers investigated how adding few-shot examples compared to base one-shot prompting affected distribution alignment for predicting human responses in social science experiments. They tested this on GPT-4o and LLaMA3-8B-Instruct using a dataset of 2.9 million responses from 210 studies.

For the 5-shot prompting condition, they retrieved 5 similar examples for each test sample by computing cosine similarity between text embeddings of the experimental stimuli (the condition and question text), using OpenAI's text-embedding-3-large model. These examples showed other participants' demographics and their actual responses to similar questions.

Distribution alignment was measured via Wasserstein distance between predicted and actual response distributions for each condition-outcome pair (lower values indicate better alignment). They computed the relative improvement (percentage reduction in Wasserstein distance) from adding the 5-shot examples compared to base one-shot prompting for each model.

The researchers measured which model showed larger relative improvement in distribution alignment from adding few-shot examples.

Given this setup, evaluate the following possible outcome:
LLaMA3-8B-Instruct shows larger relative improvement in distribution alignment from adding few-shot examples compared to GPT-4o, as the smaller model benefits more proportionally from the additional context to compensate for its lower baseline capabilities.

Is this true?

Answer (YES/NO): NO